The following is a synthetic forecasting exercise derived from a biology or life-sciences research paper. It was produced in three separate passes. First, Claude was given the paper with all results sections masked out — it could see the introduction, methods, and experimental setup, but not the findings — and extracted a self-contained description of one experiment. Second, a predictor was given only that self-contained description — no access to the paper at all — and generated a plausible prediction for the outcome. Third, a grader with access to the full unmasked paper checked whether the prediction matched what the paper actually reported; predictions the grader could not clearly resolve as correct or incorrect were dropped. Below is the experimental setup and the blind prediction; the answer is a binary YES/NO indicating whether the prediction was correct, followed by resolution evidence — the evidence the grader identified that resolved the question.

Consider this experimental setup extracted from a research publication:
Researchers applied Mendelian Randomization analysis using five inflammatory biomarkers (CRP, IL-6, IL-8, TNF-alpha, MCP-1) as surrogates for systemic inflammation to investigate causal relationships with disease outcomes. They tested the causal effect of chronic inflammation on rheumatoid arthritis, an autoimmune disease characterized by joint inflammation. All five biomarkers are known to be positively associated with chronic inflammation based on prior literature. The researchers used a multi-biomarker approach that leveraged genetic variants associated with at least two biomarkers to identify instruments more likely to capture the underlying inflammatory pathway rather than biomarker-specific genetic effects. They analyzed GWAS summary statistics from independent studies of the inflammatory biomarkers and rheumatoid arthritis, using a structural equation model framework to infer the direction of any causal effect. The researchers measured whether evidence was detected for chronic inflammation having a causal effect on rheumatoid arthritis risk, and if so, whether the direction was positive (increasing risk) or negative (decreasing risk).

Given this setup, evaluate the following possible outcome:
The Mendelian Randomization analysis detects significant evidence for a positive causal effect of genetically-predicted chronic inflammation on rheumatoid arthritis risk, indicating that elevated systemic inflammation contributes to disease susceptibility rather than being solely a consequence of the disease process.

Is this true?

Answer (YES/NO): YES